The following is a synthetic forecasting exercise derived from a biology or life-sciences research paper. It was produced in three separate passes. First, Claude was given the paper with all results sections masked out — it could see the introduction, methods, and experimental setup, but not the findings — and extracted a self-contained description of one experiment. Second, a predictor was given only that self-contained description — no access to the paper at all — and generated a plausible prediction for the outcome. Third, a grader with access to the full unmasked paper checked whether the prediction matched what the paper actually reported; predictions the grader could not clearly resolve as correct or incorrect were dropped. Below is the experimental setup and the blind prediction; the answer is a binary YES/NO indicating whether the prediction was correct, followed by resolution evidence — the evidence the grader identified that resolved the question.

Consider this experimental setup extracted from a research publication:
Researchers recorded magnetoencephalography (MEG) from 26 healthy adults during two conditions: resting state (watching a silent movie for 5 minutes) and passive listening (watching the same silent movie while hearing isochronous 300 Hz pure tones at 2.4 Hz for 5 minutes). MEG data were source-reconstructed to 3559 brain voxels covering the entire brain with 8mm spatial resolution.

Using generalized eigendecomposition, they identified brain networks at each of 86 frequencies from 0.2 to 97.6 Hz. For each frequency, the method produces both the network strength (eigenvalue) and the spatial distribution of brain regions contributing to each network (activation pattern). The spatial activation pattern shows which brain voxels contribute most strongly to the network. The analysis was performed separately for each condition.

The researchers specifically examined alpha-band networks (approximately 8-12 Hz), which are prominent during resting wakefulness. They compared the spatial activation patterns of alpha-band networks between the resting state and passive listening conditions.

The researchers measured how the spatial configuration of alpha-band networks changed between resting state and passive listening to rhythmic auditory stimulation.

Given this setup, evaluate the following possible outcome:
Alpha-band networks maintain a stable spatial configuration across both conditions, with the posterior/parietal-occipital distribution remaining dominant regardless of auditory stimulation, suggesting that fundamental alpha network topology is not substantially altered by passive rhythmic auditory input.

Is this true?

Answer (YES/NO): NO